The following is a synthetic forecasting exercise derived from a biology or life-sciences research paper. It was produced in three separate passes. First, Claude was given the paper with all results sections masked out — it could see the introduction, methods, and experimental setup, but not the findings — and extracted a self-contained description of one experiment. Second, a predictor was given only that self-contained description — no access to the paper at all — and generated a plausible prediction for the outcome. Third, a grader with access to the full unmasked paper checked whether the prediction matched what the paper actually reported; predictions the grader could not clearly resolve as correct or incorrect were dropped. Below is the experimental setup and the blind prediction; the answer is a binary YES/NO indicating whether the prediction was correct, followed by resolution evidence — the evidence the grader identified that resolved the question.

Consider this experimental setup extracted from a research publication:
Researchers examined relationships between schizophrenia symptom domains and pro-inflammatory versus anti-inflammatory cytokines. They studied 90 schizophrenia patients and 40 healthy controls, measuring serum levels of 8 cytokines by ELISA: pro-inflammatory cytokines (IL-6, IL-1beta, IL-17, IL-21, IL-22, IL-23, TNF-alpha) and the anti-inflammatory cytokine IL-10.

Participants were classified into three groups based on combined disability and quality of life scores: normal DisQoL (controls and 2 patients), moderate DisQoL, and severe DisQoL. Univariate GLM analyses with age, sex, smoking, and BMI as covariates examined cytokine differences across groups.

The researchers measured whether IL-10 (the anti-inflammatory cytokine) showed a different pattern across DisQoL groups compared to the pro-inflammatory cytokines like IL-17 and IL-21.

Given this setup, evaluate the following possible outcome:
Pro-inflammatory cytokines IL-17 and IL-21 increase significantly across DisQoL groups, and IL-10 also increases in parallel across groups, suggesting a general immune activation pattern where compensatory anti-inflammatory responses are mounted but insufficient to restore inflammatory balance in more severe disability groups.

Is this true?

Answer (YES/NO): YES